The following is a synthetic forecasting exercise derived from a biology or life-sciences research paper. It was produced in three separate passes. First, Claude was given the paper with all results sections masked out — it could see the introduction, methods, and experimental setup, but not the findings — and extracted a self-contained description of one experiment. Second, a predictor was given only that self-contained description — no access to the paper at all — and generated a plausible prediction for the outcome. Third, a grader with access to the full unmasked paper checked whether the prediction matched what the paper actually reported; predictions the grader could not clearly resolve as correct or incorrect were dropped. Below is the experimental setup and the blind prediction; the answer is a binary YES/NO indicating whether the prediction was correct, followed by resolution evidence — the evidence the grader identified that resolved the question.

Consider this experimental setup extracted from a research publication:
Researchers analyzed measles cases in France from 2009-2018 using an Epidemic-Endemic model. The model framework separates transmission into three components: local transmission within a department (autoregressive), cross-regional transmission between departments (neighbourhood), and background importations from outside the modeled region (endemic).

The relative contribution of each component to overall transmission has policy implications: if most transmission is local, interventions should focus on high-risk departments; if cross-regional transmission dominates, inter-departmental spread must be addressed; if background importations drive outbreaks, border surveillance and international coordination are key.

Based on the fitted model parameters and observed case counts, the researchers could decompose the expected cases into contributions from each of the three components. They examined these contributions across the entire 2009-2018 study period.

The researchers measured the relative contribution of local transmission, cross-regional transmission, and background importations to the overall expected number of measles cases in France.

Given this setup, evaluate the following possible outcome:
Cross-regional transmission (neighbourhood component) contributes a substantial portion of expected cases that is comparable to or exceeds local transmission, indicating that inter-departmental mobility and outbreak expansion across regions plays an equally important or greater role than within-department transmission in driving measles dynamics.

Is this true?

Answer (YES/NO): NO